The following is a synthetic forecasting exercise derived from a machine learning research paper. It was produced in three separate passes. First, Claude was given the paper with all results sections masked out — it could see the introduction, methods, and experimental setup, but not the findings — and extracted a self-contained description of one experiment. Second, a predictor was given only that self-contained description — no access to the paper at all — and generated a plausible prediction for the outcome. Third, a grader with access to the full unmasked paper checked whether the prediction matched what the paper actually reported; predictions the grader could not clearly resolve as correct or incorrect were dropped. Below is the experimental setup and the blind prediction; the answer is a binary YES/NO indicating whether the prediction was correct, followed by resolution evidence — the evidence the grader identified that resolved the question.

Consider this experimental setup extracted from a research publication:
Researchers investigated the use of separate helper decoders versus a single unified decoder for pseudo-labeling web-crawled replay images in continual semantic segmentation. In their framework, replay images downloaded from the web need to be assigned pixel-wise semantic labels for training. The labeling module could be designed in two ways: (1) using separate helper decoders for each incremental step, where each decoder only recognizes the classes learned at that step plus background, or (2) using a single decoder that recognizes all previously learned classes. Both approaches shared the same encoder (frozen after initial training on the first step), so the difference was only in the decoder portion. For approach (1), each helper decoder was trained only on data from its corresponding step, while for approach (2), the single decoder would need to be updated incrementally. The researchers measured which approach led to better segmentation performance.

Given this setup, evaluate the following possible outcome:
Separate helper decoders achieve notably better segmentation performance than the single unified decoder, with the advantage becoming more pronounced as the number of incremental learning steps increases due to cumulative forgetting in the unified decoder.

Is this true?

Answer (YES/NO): NO